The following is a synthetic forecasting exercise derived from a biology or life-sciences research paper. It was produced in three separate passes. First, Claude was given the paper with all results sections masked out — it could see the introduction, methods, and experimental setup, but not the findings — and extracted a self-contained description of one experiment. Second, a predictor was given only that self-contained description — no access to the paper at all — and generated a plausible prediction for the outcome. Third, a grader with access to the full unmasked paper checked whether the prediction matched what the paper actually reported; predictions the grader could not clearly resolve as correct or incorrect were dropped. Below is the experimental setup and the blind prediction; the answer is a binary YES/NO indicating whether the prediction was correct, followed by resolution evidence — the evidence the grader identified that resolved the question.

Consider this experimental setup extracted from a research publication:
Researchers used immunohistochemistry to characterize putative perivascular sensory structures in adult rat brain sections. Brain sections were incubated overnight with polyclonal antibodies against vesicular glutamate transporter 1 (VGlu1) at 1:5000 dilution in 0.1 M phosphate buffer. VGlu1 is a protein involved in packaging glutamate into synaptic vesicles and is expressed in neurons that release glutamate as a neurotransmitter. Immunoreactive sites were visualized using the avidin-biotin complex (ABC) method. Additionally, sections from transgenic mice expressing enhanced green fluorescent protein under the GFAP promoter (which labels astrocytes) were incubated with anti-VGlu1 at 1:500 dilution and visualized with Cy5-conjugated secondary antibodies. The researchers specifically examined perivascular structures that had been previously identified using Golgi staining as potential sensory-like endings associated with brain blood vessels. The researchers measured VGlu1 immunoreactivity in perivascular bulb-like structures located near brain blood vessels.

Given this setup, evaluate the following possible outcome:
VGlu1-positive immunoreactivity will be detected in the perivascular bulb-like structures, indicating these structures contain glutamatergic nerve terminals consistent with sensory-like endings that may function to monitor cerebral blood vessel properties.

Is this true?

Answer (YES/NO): YES